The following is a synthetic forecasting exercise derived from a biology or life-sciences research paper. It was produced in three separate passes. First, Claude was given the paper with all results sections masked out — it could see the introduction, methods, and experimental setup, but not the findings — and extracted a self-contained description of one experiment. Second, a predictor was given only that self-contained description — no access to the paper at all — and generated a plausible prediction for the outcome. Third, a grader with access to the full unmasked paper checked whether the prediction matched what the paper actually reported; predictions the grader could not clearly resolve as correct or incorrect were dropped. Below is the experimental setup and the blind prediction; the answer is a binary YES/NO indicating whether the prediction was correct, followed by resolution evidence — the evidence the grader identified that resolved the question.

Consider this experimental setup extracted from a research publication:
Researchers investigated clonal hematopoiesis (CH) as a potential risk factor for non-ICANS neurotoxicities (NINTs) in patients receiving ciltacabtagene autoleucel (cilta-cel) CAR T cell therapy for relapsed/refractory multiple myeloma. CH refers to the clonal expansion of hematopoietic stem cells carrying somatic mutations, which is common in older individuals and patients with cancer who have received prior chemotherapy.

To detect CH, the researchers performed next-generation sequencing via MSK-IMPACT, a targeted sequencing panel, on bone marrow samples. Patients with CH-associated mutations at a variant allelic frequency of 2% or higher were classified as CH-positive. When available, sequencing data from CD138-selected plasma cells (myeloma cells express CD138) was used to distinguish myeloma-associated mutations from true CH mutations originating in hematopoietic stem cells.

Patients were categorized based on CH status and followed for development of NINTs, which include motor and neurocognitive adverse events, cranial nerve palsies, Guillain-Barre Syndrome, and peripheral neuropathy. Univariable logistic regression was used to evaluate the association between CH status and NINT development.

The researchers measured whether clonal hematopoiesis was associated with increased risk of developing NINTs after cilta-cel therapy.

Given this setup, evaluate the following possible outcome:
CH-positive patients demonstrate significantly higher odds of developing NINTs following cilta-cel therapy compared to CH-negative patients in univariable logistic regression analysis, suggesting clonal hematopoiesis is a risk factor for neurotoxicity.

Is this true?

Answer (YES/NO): NO